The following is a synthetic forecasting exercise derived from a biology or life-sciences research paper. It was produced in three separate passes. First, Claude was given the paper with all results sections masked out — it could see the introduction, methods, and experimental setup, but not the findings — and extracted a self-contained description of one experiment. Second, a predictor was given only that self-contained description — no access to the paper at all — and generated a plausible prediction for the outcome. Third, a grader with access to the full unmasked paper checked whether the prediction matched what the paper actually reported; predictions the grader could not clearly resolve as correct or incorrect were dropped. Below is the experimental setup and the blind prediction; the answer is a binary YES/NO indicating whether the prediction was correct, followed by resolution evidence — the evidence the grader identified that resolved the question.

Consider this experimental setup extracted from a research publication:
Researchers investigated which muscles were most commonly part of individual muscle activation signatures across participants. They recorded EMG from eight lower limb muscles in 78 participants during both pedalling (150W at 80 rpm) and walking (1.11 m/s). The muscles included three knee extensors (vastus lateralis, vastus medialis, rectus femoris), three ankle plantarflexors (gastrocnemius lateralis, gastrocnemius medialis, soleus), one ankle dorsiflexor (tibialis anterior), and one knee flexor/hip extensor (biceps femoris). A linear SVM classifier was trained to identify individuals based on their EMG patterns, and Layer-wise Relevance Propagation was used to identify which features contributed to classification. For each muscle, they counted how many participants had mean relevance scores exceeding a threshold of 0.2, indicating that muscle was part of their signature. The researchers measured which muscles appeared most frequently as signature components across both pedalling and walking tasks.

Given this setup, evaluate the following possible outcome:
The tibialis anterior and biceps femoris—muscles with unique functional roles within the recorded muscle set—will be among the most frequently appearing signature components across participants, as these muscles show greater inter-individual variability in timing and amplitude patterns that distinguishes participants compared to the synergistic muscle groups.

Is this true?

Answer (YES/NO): YES